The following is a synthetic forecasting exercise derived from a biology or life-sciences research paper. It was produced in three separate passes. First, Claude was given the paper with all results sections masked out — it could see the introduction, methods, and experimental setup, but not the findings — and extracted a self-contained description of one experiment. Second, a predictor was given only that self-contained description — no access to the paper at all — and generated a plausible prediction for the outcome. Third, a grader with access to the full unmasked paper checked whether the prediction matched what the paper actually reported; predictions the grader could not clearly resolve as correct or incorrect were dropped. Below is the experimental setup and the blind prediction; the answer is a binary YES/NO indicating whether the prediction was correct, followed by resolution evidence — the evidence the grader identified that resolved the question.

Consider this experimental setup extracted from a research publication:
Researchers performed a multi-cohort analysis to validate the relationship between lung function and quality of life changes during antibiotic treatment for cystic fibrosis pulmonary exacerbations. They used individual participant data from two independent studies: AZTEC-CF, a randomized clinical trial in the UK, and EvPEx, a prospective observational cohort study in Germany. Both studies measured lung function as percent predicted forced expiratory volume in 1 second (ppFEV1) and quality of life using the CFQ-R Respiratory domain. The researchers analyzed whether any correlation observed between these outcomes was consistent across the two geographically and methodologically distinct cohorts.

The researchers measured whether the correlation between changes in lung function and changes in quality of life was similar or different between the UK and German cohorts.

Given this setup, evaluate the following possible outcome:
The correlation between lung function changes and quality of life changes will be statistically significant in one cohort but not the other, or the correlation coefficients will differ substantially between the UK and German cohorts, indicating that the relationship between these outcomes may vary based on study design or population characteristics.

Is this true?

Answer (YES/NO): NO